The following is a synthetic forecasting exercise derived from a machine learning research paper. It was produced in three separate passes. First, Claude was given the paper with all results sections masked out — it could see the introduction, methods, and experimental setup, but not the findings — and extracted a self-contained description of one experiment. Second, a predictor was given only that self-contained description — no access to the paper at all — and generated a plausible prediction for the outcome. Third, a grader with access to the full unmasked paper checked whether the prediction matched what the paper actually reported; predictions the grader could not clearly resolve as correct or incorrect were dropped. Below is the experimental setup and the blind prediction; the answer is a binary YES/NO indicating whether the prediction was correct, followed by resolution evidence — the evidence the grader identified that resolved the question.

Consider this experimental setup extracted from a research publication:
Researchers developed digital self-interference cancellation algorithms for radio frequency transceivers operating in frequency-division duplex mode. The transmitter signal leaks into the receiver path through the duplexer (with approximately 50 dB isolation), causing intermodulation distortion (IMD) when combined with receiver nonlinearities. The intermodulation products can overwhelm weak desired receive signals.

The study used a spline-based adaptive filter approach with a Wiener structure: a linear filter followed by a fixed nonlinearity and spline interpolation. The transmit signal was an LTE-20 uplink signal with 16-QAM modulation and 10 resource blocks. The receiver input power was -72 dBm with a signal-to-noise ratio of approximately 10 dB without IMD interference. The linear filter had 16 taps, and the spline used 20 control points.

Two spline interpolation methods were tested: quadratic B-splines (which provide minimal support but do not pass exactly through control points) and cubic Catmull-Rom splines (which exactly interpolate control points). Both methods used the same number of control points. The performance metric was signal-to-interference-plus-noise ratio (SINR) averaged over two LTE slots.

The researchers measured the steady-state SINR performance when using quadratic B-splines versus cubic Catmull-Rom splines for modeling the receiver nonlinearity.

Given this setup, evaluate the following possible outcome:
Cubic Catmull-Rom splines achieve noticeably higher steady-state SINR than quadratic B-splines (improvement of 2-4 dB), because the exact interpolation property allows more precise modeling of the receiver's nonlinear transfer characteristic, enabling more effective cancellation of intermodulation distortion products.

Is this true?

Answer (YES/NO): NO